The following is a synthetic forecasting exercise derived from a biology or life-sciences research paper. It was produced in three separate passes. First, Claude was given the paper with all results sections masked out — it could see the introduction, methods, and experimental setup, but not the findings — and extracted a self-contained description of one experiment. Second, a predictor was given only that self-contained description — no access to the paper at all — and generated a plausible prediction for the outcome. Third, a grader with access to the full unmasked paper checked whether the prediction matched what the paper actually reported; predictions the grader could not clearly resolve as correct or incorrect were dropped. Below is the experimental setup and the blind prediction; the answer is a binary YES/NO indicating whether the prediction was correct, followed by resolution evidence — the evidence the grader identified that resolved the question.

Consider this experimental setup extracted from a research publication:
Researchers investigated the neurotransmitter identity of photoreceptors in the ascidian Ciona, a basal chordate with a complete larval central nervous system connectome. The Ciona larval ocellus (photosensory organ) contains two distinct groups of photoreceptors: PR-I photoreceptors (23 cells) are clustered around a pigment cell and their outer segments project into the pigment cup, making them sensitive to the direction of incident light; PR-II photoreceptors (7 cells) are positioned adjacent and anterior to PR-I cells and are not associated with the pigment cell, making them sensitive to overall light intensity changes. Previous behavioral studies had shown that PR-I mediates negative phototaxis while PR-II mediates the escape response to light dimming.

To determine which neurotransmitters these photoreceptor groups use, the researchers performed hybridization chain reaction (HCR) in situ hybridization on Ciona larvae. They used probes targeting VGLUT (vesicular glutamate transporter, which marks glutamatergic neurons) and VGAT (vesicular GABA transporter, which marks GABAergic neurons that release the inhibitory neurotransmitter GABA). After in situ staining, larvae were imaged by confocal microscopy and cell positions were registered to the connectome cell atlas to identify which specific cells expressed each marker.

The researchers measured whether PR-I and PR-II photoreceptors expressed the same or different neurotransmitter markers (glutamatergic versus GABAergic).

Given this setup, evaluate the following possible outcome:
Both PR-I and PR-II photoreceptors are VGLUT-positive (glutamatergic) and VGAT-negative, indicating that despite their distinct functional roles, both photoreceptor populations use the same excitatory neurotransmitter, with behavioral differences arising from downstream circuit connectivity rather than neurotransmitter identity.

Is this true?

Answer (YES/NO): NO